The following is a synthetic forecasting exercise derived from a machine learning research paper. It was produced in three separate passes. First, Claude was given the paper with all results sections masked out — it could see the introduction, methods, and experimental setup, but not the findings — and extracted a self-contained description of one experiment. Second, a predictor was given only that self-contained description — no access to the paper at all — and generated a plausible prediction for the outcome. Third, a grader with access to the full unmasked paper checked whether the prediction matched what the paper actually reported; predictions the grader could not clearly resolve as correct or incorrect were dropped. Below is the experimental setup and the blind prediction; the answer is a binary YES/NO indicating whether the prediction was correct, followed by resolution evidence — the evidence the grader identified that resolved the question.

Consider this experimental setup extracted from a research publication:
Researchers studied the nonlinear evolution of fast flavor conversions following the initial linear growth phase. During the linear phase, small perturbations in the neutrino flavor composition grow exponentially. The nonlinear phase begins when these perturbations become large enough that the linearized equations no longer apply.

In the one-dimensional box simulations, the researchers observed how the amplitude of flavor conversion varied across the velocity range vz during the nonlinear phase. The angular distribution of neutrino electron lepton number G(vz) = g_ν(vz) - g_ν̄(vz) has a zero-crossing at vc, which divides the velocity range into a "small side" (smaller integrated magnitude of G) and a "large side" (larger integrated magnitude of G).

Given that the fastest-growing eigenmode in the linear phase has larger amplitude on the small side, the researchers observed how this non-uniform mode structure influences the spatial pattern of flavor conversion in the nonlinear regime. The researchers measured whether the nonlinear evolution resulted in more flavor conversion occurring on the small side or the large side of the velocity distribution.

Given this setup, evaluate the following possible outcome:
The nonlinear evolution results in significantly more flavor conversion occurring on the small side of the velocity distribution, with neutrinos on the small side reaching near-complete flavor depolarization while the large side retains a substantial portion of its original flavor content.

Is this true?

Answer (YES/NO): YES